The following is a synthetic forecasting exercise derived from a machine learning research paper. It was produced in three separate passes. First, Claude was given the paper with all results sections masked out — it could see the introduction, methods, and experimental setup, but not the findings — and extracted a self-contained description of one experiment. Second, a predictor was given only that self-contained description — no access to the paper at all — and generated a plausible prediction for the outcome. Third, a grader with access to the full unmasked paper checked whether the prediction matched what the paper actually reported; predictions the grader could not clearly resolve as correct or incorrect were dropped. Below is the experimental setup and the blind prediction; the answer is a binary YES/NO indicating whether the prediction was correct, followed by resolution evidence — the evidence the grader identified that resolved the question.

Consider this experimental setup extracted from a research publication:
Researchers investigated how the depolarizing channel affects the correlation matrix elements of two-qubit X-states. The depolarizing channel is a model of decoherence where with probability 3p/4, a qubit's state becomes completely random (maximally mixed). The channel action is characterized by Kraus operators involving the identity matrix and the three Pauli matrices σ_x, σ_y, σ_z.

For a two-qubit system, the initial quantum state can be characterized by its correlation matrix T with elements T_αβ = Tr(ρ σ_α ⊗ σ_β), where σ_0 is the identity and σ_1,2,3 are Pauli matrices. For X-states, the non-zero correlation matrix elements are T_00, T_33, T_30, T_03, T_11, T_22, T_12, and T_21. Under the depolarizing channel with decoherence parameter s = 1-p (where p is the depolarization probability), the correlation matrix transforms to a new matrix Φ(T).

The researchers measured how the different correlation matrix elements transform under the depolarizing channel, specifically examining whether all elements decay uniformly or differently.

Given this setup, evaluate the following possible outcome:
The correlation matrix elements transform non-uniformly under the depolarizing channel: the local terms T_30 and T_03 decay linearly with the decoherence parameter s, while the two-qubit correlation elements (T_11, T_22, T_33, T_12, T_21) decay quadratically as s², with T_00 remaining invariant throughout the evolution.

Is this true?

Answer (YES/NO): YES